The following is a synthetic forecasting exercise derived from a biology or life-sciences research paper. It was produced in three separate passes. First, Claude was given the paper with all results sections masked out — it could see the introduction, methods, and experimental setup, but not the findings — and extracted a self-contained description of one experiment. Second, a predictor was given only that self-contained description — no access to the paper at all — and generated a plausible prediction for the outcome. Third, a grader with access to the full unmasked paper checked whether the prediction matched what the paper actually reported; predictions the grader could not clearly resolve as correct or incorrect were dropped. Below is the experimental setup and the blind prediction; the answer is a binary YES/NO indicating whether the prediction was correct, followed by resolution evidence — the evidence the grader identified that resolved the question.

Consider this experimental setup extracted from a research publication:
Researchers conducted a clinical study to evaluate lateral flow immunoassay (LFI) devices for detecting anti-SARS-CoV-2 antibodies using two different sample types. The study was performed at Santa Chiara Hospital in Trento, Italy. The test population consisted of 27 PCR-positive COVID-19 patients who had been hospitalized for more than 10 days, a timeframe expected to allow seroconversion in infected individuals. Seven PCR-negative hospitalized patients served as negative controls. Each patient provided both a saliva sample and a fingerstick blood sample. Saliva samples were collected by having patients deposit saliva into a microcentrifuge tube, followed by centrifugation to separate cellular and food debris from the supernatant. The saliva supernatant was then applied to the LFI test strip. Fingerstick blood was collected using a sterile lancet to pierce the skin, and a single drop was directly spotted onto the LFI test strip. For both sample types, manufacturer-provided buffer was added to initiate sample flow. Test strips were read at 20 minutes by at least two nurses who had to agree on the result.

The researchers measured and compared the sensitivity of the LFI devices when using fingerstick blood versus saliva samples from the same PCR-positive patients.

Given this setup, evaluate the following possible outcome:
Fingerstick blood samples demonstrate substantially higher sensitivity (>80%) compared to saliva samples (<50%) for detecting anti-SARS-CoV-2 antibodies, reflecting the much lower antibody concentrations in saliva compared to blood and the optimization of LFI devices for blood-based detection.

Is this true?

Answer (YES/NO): NO